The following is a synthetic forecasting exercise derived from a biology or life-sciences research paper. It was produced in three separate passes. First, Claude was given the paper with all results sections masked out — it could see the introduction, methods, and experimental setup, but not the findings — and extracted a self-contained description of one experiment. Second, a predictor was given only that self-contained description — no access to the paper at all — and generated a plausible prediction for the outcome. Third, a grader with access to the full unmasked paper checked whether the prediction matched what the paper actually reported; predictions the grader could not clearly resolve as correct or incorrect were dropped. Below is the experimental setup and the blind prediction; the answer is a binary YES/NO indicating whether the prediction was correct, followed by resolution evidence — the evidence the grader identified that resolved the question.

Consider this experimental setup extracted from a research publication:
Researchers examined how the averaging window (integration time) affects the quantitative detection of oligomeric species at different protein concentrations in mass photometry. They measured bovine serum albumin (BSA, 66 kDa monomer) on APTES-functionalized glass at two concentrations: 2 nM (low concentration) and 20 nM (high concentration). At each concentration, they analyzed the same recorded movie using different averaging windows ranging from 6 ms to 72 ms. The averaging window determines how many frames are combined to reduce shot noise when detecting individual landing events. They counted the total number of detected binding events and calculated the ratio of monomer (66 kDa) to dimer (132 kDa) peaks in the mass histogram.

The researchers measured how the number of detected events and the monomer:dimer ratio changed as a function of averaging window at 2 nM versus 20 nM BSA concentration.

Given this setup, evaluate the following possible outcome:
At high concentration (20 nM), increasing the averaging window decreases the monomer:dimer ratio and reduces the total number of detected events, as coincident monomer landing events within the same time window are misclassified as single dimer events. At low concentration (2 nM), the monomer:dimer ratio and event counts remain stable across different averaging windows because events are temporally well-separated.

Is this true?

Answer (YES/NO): NO